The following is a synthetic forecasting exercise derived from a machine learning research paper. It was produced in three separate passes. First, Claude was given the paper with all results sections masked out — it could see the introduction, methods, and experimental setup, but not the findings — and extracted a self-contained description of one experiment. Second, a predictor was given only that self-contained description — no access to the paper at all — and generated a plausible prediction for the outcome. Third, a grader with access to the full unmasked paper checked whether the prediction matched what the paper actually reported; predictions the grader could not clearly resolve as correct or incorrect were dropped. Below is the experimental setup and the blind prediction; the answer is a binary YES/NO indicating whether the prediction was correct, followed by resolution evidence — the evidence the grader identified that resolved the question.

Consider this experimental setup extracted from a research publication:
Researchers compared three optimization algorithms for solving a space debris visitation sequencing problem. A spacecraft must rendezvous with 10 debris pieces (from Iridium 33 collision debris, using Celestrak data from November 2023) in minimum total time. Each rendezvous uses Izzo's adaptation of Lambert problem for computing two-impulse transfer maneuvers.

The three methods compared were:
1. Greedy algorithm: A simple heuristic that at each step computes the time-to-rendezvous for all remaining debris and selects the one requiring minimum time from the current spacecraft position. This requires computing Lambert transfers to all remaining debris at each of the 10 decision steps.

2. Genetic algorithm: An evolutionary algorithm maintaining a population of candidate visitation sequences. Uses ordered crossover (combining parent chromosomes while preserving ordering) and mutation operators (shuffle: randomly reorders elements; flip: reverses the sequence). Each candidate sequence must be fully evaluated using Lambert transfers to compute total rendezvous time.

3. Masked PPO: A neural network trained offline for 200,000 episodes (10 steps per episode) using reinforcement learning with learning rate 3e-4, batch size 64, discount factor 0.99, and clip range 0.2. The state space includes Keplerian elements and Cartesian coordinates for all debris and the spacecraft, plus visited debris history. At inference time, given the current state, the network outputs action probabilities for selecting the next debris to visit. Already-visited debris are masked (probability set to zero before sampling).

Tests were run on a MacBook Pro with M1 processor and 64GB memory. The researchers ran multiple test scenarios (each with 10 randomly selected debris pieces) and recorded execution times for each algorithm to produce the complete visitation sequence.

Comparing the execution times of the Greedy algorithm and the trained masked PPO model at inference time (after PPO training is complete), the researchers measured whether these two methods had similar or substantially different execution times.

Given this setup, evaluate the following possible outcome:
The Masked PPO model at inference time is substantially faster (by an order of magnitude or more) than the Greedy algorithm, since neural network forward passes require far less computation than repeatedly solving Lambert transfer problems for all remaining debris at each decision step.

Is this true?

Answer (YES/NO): NO